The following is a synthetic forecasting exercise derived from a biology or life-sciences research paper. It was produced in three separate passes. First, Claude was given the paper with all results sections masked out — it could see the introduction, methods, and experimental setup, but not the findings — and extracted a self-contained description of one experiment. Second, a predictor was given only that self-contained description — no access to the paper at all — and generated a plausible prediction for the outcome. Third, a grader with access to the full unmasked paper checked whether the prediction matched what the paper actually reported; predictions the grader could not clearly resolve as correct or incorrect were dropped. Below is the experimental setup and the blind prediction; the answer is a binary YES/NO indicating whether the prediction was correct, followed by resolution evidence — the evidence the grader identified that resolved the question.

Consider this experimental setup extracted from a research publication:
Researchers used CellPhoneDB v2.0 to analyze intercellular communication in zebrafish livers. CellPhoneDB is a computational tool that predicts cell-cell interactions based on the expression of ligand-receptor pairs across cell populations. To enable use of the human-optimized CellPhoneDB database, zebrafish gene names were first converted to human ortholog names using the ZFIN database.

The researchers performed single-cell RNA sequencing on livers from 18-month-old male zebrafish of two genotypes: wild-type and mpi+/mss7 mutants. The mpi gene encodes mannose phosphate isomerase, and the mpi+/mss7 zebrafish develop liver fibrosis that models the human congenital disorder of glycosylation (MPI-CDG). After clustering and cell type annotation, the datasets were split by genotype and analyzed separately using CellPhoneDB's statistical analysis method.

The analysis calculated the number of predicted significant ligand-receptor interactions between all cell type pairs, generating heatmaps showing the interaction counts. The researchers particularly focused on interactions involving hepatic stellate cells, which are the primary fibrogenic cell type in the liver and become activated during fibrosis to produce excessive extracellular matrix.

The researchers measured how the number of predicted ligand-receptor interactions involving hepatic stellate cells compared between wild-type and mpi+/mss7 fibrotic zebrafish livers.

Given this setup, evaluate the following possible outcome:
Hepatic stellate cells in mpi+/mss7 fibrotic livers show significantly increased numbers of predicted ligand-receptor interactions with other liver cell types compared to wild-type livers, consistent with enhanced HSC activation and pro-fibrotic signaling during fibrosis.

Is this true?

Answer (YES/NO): NO